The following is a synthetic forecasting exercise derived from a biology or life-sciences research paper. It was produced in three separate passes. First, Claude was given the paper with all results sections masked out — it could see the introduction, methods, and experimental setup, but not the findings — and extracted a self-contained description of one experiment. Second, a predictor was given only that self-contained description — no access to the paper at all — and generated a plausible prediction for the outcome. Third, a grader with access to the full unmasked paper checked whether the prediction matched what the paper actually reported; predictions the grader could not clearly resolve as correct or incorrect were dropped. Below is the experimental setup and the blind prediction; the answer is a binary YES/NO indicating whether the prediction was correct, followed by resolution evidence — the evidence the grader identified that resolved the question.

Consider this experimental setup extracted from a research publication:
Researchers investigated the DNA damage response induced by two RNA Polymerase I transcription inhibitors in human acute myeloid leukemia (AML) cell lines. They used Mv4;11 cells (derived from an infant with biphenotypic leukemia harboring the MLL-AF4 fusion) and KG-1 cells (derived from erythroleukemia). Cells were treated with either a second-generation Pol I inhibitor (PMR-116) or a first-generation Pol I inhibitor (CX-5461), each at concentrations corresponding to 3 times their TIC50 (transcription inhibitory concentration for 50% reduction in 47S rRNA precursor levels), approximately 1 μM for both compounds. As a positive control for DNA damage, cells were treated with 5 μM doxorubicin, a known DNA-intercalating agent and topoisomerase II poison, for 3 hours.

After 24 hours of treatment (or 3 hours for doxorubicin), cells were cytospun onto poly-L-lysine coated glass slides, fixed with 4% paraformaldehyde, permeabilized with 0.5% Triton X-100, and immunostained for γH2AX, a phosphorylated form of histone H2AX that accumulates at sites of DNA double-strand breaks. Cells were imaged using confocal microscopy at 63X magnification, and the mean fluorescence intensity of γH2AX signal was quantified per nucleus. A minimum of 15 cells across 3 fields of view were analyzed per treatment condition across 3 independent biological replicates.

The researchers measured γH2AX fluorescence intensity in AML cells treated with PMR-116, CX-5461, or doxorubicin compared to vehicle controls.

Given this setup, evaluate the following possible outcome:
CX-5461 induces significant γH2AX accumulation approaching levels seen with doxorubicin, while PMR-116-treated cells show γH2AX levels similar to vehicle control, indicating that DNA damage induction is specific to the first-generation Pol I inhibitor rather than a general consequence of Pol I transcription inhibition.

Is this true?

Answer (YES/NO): YES